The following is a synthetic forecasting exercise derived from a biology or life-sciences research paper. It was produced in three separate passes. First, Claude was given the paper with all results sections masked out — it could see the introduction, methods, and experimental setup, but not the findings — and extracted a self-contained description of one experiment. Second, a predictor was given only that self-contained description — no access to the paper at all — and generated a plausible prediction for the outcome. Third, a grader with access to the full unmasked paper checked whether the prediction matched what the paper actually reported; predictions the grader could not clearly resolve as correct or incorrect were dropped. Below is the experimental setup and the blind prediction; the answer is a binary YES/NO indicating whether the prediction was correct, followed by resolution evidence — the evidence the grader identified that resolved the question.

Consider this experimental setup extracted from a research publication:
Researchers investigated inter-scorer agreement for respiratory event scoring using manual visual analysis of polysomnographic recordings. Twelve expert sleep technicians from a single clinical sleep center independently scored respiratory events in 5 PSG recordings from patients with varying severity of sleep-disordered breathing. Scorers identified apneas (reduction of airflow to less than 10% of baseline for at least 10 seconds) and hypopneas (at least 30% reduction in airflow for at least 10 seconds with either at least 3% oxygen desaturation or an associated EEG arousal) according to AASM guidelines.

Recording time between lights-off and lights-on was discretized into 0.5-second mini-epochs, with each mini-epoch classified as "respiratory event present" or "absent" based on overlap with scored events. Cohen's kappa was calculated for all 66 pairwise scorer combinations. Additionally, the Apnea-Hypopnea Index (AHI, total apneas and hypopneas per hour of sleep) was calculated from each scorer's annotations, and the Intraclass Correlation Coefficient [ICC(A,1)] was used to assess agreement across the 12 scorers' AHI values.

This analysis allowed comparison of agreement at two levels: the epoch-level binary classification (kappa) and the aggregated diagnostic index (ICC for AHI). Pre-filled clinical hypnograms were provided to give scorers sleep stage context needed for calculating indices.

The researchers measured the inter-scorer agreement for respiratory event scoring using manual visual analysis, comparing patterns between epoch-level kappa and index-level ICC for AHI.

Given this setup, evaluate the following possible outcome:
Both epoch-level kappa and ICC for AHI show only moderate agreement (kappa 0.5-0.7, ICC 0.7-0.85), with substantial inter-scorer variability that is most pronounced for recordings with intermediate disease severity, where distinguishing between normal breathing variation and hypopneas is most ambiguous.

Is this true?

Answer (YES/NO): NO